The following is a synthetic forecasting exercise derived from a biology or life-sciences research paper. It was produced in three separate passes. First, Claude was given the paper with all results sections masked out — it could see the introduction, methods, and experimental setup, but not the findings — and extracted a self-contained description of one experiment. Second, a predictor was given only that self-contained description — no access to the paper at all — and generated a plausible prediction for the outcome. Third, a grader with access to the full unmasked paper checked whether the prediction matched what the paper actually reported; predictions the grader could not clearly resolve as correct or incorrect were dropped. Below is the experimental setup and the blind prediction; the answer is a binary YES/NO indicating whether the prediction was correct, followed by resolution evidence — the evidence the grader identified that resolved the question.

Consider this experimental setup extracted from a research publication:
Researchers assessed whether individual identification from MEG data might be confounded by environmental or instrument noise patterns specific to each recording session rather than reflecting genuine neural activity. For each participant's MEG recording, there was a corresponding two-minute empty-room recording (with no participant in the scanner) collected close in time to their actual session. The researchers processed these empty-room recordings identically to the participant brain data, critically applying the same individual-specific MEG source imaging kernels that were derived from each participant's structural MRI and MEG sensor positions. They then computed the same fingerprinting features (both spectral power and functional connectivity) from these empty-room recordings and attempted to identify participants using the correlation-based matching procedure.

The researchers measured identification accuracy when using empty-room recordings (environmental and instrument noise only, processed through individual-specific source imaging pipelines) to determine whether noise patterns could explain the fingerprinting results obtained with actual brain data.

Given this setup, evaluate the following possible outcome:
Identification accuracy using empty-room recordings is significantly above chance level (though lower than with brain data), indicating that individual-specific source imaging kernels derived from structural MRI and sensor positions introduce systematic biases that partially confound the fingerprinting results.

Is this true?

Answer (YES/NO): NO